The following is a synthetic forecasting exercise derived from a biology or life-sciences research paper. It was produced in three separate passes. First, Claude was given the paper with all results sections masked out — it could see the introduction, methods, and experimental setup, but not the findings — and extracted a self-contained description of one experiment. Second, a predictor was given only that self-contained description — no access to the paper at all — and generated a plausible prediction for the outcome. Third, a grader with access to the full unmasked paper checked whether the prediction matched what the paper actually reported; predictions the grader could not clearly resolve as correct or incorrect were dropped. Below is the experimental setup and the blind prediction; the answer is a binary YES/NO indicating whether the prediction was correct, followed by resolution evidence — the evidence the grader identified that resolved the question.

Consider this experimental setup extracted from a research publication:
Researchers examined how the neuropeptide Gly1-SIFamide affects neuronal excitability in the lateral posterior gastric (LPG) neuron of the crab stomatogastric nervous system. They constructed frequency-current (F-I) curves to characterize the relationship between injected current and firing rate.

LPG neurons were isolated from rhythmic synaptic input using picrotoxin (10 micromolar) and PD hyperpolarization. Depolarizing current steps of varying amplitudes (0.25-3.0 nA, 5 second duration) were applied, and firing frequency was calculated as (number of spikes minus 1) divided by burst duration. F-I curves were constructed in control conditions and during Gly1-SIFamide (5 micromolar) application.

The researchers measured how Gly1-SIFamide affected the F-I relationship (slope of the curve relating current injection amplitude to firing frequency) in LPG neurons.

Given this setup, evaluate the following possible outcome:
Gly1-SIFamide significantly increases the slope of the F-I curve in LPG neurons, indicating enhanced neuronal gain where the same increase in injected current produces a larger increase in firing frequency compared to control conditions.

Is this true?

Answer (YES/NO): NO